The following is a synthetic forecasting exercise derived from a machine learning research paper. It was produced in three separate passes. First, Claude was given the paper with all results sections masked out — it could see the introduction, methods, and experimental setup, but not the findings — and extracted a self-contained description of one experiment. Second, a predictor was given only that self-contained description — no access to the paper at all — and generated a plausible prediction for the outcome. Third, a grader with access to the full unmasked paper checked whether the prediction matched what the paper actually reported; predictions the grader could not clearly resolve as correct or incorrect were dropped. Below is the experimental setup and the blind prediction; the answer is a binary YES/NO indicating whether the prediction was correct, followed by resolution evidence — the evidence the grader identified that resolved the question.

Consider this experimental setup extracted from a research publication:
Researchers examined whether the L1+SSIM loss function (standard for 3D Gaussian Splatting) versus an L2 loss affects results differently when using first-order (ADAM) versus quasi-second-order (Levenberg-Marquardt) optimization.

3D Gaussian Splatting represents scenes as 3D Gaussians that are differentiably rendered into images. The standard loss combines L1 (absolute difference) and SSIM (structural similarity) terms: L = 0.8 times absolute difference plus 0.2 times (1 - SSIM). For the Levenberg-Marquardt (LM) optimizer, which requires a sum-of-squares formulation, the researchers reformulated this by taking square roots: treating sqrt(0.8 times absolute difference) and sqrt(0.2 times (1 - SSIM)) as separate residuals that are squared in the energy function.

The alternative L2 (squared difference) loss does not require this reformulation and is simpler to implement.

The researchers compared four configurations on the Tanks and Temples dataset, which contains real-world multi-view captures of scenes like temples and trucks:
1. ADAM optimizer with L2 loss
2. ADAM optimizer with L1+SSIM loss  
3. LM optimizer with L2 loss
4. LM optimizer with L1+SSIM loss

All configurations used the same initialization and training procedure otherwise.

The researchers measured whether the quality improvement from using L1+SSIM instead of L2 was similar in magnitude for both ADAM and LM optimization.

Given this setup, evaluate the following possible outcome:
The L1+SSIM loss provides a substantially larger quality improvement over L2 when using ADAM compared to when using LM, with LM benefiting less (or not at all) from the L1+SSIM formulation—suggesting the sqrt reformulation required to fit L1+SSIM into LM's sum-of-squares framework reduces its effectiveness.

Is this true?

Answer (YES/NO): NO